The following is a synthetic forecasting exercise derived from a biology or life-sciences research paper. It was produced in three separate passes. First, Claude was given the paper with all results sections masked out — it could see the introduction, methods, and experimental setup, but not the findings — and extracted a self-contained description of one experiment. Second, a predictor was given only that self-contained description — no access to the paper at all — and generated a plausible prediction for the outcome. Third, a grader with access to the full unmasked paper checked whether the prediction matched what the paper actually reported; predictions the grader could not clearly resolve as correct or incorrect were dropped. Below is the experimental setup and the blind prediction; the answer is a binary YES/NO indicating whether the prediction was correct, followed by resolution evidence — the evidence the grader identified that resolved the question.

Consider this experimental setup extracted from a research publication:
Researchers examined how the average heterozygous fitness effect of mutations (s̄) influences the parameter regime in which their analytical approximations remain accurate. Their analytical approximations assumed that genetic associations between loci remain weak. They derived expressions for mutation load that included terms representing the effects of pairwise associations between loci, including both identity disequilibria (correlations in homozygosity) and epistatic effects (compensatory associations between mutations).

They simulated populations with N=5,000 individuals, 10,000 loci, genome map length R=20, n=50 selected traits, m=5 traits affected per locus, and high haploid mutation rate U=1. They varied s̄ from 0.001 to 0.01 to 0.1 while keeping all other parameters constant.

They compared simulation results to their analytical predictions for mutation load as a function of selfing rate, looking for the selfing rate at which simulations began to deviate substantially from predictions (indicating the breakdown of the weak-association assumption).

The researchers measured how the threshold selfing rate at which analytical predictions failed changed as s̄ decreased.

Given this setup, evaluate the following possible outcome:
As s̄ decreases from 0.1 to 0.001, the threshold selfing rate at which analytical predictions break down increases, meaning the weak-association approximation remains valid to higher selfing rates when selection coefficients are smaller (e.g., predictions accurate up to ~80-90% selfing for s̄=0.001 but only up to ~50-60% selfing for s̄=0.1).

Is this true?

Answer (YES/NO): NO